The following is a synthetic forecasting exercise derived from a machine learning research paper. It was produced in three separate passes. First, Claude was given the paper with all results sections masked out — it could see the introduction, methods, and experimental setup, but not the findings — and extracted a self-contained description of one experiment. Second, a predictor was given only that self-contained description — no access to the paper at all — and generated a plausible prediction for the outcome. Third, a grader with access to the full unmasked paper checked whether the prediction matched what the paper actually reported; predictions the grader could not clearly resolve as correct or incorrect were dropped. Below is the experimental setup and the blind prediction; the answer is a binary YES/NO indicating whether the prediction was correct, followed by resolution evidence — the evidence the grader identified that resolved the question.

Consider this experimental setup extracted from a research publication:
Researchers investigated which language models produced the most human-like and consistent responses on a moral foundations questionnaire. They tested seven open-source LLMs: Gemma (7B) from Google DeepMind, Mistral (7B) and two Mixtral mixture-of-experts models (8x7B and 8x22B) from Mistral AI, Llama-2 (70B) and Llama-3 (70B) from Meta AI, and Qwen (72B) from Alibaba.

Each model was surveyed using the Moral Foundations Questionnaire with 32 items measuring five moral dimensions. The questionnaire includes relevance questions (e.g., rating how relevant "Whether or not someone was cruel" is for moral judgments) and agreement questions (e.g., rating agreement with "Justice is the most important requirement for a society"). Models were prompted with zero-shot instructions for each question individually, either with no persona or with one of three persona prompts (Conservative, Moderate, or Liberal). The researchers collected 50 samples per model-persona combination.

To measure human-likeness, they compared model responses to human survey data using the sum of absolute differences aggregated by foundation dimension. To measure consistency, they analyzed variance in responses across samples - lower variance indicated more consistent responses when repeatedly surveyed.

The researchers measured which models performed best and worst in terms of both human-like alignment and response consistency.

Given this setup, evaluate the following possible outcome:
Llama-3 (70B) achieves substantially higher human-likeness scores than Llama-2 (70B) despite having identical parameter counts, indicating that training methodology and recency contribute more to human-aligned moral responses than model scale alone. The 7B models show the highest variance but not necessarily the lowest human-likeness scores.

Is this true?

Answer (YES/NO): NO